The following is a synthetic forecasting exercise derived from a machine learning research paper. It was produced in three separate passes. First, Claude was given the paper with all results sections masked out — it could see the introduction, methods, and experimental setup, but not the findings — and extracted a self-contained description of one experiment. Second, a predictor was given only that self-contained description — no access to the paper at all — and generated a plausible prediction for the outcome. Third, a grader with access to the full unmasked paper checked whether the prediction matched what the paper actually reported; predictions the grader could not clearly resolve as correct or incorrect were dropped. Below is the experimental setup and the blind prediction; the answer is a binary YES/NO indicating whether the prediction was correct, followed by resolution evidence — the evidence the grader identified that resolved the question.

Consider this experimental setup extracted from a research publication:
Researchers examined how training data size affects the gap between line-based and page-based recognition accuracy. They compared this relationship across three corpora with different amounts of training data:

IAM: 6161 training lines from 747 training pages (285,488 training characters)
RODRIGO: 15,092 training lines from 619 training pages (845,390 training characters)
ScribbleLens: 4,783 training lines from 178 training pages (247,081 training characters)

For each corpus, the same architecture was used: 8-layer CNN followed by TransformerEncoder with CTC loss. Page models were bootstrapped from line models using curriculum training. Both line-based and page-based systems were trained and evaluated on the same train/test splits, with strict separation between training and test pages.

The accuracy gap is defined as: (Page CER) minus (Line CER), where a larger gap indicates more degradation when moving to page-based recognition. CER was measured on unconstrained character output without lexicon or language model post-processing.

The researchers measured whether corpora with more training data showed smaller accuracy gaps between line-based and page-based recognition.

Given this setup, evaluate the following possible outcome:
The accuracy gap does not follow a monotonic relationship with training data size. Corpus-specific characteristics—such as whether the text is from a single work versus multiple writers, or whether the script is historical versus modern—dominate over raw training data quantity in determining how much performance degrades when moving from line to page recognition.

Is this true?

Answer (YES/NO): YES